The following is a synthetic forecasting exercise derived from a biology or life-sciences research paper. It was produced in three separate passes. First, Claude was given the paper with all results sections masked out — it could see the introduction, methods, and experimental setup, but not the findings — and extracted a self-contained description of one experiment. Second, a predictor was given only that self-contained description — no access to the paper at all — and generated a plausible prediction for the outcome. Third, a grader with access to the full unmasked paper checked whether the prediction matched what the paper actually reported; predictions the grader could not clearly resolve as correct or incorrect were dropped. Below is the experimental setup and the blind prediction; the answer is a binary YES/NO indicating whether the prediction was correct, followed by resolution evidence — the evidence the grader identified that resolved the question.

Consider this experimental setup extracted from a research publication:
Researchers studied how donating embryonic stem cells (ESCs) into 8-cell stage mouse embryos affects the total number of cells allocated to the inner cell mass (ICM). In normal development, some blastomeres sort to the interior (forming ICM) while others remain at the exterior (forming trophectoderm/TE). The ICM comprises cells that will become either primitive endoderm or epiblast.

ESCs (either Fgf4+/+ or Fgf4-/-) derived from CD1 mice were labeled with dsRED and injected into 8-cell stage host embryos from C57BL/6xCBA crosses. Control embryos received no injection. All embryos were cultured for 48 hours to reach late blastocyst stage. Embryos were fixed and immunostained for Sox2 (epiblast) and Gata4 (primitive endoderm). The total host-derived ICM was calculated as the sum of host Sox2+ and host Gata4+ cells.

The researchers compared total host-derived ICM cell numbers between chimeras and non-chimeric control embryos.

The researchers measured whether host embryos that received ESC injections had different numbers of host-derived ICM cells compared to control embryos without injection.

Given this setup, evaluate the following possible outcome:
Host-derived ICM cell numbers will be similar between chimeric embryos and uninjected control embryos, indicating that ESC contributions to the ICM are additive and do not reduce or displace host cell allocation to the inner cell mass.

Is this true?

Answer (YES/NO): NO